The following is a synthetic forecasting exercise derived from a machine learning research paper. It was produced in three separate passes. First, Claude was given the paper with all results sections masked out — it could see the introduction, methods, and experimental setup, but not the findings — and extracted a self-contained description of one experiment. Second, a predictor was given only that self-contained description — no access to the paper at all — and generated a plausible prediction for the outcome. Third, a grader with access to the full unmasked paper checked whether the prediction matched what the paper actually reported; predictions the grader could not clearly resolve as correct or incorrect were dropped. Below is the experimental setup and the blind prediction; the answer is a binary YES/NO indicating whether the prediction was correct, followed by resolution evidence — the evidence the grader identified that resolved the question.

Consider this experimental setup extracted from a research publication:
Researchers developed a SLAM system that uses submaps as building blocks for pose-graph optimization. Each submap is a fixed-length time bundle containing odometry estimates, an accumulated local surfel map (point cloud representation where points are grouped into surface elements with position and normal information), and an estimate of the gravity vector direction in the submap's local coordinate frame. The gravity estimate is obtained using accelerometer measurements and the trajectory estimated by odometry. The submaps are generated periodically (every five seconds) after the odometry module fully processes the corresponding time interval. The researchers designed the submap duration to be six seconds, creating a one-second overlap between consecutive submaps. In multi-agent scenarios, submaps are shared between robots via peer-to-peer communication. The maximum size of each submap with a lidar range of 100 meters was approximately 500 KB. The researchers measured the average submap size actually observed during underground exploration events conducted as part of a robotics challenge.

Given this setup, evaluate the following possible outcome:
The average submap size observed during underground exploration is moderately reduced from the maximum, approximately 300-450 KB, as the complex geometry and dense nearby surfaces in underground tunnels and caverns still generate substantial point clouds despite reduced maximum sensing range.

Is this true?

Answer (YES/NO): NO